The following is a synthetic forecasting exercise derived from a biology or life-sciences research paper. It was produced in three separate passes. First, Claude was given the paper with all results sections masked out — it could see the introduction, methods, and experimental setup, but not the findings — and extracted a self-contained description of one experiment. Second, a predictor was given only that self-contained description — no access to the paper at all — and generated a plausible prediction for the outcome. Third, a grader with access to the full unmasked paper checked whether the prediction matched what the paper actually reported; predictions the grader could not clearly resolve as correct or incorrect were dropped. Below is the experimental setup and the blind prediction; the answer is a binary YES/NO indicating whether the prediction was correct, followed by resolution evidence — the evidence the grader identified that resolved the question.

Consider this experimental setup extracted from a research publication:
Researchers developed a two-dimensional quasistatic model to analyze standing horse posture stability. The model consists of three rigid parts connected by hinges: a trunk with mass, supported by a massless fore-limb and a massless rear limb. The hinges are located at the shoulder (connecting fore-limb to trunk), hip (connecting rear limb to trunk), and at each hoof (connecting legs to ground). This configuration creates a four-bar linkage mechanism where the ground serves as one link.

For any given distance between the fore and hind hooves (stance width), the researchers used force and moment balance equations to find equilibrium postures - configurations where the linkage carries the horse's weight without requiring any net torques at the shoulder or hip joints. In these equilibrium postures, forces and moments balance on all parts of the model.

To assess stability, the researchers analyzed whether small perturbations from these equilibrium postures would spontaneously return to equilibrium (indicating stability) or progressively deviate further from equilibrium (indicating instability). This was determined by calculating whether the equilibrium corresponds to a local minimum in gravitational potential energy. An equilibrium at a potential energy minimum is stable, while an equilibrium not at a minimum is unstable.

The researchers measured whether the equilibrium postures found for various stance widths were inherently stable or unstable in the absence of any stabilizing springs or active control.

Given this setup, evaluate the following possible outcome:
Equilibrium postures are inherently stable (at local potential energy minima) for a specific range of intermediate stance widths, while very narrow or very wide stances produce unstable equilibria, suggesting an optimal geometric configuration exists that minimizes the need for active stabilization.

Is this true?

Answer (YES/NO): NO